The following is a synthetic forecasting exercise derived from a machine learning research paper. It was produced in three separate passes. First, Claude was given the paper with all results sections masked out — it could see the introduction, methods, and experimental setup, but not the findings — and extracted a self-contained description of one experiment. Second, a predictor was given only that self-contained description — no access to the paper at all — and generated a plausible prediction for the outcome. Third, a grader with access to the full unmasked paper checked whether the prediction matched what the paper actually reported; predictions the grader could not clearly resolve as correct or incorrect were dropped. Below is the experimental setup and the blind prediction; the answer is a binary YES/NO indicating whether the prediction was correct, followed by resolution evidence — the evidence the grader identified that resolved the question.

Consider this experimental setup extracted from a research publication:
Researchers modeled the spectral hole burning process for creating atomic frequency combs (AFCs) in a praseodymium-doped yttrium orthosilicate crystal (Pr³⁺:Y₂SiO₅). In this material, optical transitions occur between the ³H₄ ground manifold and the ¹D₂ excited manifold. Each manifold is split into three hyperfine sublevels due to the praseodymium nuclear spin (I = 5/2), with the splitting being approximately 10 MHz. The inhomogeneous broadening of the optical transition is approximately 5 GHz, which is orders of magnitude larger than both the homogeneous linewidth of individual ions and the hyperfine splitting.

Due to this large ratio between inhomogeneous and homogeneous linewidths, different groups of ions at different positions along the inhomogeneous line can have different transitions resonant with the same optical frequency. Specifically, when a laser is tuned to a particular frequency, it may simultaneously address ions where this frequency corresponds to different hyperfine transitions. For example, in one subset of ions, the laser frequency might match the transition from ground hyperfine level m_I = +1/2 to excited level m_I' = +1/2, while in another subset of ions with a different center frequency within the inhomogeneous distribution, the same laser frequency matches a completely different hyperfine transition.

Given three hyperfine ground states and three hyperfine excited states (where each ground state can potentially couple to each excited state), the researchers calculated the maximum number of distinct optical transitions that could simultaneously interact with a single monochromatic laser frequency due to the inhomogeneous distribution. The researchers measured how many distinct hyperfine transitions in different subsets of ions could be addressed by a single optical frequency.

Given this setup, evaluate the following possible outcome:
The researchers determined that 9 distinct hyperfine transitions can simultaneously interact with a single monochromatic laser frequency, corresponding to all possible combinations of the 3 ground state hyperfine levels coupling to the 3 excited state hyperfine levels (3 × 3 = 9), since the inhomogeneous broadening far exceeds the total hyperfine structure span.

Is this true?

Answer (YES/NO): YES